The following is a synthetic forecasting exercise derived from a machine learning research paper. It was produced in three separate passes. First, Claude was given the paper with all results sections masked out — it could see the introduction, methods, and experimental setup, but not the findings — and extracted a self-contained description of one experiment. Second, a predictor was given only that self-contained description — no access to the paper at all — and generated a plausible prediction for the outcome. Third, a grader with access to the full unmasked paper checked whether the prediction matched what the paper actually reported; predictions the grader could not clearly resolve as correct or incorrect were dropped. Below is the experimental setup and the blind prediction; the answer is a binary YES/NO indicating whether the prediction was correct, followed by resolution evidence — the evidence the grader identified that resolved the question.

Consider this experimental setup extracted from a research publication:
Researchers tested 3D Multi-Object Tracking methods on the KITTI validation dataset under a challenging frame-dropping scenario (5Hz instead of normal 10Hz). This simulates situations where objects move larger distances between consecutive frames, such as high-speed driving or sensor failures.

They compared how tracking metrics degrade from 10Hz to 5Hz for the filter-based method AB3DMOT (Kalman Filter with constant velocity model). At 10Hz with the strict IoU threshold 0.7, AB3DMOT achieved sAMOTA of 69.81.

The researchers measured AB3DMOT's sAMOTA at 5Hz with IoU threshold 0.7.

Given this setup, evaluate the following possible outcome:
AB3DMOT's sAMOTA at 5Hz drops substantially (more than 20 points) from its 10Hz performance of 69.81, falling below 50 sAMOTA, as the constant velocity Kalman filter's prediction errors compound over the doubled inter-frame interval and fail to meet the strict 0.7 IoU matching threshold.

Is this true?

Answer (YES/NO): NO